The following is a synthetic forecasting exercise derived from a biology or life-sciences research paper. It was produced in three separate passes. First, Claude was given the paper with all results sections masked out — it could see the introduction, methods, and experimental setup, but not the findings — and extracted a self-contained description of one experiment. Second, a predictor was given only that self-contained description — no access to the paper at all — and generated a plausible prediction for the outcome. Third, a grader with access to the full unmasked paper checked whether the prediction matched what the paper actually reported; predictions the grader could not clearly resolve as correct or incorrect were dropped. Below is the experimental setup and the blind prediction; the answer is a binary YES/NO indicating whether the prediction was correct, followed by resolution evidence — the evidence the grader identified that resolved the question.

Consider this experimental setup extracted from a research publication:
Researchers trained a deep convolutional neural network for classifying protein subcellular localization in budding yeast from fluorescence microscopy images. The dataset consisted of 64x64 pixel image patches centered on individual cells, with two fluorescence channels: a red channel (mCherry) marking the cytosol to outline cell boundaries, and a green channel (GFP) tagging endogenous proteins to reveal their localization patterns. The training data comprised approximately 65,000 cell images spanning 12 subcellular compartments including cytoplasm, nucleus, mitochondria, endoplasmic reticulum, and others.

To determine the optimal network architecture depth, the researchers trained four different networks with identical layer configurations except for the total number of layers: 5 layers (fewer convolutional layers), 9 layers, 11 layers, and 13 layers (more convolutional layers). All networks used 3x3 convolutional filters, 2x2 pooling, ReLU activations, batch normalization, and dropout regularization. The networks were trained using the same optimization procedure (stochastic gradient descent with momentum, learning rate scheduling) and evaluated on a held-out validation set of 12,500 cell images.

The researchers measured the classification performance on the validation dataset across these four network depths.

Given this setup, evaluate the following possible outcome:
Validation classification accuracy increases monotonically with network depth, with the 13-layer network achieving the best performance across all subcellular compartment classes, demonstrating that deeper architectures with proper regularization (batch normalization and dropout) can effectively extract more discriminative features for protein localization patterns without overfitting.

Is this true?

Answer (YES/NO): NO